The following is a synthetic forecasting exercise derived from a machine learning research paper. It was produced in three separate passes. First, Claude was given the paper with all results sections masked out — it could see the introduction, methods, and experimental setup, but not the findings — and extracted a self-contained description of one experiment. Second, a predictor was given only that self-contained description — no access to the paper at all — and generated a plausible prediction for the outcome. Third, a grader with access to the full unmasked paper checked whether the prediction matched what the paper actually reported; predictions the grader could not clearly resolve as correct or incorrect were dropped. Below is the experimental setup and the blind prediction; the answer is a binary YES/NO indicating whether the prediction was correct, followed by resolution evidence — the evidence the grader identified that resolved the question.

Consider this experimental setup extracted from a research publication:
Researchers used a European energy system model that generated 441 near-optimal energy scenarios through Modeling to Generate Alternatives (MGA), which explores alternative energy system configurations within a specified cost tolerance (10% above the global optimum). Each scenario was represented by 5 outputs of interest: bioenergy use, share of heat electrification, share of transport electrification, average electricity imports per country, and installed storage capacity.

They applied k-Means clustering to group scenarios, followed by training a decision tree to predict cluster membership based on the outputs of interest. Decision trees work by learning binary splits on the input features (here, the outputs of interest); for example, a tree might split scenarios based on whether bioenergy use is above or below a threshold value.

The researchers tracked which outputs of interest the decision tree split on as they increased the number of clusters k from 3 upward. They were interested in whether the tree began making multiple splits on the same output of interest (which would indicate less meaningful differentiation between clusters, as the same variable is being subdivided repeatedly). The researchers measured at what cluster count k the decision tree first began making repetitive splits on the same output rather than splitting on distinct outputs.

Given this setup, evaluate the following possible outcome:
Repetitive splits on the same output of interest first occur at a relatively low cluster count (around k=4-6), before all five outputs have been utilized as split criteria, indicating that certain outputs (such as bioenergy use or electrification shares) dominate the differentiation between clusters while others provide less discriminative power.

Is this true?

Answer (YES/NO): YES